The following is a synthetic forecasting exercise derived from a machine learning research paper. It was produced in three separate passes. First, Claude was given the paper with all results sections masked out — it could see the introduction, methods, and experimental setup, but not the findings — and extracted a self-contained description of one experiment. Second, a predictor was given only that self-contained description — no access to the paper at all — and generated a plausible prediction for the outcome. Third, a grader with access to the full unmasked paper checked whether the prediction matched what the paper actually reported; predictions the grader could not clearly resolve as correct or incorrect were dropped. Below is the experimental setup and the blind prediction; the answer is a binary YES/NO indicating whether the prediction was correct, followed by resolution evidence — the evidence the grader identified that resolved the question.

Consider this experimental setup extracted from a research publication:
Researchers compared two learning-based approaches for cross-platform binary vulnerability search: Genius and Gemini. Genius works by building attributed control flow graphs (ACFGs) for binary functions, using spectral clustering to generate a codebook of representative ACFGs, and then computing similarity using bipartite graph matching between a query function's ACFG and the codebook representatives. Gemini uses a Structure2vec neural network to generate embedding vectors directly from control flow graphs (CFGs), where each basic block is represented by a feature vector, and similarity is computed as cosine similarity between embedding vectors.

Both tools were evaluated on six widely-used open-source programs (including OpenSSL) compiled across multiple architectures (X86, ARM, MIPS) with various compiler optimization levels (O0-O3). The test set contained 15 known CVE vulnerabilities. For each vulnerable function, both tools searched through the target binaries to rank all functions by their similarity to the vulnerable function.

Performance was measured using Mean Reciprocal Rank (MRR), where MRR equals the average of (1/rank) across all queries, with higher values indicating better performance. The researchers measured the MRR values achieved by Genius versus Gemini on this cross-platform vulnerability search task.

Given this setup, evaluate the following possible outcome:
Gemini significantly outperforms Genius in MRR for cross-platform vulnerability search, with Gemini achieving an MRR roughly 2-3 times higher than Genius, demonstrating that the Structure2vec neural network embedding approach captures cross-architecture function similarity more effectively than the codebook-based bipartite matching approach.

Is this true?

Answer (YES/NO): NO